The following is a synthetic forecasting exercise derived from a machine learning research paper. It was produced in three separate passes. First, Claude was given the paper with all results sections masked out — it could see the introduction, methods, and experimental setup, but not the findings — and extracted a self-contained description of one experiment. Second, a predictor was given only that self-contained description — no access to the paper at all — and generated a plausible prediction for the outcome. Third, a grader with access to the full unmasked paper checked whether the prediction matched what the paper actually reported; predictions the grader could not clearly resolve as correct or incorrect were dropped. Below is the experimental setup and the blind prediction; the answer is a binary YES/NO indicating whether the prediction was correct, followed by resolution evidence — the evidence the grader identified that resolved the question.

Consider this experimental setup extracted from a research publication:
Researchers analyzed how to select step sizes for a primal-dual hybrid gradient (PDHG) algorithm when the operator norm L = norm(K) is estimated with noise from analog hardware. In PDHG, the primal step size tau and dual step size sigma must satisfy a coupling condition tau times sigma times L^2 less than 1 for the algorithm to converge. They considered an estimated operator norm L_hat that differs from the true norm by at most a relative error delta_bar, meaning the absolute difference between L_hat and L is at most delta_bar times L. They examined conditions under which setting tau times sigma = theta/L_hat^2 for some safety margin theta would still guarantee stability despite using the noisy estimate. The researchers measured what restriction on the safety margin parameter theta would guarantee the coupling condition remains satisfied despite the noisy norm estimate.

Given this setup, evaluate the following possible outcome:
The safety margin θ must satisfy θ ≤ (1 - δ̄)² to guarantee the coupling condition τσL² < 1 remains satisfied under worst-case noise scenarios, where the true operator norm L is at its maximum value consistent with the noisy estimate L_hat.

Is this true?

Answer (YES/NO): NO